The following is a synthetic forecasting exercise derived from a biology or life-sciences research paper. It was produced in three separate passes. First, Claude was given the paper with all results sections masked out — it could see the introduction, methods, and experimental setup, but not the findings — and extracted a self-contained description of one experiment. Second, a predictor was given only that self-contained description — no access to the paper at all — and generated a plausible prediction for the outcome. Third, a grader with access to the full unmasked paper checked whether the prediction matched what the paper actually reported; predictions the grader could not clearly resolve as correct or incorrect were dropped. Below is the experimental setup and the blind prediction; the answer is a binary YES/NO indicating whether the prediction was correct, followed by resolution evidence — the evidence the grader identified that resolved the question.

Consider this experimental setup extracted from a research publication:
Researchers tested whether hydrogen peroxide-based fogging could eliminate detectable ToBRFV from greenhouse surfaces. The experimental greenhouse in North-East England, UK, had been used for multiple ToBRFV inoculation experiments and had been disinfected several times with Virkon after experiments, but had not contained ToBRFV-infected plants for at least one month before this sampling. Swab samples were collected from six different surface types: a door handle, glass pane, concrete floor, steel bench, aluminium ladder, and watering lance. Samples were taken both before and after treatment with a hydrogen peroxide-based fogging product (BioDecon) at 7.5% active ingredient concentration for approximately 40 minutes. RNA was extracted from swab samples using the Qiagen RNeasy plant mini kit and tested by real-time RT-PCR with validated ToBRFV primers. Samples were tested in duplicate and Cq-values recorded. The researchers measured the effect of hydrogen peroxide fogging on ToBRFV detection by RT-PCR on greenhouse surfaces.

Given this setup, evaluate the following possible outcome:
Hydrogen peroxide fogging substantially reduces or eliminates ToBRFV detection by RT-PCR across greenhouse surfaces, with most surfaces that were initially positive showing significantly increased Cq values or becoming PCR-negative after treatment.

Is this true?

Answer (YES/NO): NO